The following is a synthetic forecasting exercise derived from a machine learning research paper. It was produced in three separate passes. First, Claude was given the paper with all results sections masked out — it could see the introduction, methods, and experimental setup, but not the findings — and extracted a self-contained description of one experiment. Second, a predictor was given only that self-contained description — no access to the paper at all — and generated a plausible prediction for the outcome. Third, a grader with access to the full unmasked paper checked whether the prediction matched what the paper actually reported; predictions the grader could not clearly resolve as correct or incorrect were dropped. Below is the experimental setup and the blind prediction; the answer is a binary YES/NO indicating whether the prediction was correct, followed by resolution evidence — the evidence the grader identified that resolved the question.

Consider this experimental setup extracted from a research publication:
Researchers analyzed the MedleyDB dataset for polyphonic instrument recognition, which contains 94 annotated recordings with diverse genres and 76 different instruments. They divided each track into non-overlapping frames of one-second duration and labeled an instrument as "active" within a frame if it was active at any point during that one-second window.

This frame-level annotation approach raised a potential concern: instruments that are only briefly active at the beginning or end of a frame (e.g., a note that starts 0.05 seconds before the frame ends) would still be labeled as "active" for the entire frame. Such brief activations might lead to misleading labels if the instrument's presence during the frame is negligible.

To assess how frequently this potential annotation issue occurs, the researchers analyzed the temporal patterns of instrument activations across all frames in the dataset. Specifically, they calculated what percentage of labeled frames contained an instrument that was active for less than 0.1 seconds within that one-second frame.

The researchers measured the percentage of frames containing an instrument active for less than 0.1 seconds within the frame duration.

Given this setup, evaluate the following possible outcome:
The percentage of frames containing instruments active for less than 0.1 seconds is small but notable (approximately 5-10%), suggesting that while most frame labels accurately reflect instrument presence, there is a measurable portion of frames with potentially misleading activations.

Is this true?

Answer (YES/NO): NO